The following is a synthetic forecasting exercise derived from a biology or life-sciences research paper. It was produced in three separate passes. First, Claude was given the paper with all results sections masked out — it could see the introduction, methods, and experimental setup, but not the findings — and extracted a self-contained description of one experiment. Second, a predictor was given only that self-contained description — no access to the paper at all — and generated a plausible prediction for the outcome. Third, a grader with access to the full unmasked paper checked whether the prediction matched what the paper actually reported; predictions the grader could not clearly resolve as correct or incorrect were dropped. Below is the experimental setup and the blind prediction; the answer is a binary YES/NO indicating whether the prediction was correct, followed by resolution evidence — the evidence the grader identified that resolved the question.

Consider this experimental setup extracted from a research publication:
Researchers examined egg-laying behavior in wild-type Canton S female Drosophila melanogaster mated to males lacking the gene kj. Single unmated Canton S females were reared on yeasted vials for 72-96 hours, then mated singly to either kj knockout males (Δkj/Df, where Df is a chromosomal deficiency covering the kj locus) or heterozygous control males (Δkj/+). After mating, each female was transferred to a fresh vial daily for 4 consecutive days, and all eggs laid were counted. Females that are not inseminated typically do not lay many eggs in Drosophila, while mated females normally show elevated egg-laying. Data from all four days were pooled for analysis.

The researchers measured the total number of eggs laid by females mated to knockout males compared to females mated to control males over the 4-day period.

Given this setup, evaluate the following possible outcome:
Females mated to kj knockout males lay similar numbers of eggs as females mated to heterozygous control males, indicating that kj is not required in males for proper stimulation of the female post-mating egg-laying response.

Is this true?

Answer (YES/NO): YES